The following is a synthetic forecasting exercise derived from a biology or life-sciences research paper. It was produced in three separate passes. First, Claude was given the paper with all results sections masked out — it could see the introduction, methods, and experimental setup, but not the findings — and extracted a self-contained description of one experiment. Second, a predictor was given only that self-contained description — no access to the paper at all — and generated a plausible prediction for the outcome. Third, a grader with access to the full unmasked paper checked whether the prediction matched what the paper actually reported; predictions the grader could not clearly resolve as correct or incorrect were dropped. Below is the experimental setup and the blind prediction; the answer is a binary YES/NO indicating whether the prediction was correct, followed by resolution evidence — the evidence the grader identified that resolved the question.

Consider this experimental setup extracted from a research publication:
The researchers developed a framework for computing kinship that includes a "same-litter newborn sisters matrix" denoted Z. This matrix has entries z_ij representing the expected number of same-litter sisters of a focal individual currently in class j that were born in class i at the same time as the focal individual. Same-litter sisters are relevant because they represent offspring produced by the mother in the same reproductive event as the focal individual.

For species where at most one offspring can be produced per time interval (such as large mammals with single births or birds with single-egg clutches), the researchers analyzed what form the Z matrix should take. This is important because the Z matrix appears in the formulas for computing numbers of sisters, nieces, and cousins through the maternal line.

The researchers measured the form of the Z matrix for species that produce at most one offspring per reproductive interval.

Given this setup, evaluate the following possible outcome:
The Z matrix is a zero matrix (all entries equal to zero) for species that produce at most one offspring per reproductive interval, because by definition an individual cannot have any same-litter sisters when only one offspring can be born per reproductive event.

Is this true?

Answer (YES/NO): YES